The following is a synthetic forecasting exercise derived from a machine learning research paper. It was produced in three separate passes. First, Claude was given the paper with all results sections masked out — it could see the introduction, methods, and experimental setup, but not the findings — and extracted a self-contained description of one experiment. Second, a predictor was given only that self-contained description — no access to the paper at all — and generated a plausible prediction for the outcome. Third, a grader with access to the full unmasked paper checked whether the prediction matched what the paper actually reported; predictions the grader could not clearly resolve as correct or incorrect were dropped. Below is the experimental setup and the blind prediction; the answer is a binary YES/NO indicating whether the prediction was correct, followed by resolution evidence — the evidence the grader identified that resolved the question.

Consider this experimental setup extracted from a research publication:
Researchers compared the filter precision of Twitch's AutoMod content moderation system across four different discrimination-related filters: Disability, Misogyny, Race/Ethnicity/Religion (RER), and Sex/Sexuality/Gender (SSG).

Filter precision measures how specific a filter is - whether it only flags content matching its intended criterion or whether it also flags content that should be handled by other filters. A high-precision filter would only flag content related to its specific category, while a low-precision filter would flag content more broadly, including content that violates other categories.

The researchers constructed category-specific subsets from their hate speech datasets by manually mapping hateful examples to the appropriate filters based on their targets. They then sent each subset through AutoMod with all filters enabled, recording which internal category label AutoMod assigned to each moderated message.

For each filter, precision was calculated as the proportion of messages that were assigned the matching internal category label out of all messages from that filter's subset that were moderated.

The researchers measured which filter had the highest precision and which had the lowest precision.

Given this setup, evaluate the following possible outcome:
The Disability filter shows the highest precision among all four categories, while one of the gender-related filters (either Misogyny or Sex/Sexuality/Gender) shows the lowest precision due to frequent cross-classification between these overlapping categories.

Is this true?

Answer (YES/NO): NO